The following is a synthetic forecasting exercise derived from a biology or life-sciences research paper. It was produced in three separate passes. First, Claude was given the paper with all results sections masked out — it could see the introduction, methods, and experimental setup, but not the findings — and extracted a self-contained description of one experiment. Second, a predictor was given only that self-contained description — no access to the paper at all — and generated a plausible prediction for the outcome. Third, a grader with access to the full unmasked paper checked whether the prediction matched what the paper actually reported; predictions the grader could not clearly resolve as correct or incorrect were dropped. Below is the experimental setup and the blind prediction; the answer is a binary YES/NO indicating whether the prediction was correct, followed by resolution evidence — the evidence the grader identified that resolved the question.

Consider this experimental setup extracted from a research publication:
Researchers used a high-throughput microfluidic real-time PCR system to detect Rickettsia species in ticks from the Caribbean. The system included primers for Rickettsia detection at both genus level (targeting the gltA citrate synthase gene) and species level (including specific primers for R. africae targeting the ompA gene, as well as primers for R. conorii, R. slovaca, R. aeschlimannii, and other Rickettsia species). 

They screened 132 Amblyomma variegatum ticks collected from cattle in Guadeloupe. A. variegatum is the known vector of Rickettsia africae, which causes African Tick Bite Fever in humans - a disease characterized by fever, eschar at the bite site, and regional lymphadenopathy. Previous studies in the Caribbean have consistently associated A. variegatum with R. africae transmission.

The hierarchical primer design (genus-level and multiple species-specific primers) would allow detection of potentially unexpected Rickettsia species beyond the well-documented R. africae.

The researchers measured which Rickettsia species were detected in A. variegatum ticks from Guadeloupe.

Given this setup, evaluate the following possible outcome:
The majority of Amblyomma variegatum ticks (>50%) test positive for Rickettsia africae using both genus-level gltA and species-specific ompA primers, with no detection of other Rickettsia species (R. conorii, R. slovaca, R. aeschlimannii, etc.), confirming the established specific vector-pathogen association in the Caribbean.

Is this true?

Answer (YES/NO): YES